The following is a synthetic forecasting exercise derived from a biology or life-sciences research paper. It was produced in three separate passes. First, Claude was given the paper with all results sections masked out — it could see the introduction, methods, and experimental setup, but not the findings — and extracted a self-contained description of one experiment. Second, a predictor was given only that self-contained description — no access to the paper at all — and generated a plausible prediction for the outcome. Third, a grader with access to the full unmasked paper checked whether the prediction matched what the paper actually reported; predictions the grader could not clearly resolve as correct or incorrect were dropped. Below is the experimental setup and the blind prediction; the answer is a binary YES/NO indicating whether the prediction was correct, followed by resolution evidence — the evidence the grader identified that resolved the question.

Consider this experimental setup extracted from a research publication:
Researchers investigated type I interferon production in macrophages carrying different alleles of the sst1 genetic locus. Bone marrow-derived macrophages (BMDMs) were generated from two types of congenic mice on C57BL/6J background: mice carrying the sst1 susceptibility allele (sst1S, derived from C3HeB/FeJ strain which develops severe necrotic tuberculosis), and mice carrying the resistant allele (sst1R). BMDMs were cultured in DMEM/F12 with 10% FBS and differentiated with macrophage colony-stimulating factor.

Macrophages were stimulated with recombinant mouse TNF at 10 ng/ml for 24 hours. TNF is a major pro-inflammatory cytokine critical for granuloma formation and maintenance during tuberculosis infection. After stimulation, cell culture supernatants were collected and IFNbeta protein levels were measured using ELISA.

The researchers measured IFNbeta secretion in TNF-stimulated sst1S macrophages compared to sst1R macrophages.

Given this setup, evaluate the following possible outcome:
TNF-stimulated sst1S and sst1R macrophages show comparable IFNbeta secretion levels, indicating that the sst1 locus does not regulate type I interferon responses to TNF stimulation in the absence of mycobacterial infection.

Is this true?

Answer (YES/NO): NO